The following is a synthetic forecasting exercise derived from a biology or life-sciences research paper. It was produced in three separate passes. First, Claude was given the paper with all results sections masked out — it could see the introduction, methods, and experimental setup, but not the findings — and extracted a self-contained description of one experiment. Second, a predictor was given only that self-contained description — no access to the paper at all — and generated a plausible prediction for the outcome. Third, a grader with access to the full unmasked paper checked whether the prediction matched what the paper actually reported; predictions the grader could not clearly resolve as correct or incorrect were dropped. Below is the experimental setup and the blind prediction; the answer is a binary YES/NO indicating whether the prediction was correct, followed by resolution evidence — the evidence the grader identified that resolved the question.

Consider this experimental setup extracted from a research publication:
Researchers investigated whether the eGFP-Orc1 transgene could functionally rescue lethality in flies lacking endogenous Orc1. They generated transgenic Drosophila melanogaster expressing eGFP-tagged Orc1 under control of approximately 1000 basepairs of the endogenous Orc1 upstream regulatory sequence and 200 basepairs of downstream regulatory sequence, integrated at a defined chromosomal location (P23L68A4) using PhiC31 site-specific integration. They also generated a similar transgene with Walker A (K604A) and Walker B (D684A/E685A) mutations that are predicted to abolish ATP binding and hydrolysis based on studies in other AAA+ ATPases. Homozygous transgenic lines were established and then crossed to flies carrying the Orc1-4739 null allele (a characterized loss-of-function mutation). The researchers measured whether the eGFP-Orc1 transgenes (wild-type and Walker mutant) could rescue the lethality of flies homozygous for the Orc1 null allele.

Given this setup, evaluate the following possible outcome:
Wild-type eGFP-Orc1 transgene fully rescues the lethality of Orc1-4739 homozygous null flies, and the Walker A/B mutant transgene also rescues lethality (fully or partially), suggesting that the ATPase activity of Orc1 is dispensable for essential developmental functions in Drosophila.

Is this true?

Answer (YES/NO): NO